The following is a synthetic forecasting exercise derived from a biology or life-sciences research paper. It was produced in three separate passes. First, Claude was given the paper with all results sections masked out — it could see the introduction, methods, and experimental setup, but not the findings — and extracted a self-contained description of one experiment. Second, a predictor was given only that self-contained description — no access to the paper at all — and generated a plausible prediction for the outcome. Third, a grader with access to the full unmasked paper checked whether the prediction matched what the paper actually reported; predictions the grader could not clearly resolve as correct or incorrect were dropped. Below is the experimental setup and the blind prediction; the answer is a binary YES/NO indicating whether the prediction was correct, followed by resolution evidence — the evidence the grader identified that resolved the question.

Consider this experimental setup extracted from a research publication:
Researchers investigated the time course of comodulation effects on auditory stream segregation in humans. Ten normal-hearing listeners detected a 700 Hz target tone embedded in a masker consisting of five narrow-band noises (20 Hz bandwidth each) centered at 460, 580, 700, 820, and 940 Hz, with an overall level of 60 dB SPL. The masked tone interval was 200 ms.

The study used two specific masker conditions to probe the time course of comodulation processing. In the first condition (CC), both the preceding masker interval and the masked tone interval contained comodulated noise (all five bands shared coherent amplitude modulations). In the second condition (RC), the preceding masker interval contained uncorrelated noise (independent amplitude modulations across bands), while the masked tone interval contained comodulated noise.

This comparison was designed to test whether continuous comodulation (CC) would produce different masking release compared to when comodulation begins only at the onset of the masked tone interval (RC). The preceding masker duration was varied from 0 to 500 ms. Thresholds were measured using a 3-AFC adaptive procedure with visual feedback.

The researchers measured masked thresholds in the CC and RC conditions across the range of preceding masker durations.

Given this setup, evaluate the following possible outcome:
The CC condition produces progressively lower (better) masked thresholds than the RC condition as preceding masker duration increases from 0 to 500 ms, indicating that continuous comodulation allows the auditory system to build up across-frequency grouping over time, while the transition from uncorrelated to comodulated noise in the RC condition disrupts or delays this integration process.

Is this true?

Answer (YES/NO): NO